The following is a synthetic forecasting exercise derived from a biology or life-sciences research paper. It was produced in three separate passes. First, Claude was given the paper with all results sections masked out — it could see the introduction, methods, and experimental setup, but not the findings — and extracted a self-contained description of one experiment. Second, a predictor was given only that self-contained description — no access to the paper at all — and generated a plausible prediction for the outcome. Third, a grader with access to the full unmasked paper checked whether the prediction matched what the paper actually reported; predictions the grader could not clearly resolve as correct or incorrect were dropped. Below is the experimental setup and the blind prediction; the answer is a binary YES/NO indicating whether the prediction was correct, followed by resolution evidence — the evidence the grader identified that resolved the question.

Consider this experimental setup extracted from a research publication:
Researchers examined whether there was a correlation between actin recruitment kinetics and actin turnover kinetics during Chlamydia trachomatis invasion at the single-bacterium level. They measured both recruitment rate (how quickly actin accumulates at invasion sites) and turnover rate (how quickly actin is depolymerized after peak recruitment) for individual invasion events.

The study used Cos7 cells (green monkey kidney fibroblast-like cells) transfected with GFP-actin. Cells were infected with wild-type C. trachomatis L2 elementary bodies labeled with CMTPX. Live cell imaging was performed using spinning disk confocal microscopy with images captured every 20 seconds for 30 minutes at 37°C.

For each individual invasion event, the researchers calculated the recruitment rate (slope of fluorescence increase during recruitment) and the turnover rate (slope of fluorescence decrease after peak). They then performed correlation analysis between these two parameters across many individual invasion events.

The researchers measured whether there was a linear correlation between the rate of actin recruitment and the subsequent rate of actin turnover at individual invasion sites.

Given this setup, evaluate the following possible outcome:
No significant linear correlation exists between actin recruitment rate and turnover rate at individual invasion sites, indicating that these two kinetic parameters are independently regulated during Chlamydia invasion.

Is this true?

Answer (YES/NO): YES